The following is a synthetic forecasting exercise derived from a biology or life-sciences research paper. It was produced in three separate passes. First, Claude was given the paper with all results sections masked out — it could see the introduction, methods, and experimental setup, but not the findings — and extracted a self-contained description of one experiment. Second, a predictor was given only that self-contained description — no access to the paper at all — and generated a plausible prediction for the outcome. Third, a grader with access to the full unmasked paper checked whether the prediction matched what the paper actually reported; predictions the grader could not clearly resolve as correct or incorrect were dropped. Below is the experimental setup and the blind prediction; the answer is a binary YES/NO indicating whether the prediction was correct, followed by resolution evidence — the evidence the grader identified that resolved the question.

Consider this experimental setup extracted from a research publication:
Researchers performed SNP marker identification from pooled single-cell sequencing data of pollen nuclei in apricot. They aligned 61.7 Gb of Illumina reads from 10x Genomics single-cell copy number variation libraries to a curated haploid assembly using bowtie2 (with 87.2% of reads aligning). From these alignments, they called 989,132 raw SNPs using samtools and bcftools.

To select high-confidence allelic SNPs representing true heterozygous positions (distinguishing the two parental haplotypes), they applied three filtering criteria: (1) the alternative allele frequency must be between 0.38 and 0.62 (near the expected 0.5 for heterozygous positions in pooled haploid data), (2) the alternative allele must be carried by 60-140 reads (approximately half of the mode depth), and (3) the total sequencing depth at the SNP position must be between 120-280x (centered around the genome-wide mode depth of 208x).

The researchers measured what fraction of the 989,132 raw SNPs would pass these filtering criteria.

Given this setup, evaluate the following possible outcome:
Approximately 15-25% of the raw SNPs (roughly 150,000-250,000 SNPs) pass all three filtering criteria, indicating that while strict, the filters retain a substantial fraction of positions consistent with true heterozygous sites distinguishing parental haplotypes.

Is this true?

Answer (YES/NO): NO